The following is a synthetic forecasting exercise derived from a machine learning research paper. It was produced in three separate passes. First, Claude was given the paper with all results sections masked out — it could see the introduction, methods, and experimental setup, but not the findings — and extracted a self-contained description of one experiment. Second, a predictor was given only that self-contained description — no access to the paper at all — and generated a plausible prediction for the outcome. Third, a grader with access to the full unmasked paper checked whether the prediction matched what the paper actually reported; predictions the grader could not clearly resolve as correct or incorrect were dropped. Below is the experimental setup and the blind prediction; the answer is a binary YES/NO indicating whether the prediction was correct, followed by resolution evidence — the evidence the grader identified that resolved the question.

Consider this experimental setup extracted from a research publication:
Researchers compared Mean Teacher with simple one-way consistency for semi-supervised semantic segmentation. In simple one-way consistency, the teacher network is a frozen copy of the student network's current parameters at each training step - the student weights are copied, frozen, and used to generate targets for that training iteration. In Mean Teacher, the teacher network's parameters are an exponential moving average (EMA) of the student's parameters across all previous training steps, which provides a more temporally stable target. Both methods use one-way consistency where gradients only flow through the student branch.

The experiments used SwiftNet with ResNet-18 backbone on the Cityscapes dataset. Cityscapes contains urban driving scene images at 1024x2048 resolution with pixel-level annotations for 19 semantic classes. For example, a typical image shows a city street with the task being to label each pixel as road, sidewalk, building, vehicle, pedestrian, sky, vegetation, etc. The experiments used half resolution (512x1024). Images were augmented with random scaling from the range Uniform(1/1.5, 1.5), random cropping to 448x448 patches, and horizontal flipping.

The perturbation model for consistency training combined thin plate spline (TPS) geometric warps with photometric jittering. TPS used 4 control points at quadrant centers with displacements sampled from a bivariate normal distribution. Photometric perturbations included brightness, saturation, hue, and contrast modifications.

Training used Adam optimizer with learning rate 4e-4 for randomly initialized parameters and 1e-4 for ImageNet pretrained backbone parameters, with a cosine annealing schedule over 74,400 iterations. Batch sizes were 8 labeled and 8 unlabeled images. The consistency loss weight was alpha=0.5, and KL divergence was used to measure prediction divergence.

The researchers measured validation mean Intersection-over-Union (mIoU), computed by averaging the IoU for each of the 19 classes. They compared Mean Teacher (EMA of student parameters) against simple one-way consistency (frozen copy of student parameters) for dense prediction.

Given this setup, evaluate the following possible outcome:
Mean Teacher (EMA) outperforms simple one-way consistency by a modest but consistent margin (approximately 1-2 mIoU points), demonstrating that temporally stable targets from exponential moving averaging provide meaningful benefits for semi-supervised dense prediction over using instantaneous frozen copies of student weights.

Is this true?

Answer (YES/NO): NO